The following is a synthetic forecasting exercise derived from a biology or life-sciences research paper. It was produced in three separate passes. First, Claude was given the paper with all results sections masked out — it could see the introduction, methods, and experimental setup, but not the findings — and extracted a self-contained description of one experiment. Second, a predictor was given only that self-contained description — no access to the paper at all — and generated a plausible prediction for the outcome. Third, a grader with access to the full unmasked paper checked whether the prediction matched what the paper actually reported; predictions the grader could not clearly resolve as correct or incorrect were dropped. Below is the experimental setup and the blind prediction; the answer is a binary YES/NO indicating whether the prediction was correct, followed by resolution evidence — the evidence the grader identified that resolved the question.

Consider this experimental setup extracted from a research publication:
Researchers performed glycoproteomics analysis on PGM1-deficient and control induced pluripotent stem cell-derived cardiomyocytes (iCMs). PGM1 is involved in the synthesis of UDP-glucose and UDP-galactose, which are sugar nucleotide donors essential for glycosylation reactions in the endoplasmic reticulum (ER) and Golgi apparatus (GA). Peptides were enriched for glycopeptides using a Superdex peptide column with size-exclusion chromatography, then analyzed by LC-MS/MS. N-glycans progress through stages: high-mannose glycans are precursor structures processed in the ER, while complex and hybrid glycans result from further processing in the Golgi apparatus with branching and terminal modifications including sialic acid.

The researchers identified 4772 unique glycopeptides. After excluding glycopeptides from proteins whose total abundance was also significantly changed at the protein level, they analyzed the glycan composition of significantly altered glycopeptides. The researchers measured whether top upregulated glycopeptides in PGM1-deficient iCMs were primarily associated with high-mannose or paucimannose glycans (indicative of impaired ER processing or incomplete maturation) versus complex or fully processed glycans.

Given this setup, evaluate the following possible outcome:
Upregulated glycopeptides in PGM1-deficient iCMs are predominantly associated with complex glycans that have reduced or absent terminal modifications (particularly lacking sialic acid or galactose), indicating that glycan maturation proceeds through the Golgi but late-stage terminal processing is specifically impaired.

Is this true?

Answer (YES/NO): NO